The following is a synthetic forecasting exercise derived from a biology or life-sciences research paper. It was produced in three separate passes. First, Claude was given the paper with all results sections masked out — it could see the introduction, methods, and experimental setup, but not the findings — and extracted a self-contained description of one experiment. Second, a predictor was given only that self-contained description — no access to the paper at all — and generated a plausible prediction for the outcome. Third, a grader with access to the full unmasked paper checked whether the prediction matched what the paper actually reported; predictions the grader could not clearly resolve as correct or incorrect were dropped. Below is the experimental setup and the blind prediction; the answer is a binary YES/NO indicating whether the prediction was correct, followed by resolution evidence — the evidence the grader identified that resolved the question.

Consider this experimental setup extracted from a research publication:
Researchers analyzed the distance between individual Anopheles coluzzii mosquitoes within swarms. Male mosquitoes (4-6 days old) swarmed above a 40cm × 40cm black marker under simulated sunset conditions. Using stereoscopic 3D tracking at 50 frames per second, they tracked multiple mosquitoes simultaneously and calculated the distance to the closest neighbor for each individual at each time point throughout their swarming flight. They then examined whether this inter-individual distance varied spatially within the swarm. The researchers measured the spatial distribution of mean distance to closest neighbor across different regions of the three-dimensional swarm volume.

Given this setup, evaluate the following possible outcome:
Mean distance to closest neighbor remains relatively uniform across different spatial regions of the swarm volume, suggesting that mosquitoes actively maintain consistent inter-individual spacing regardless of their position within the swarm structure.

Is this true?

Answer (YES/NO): NO